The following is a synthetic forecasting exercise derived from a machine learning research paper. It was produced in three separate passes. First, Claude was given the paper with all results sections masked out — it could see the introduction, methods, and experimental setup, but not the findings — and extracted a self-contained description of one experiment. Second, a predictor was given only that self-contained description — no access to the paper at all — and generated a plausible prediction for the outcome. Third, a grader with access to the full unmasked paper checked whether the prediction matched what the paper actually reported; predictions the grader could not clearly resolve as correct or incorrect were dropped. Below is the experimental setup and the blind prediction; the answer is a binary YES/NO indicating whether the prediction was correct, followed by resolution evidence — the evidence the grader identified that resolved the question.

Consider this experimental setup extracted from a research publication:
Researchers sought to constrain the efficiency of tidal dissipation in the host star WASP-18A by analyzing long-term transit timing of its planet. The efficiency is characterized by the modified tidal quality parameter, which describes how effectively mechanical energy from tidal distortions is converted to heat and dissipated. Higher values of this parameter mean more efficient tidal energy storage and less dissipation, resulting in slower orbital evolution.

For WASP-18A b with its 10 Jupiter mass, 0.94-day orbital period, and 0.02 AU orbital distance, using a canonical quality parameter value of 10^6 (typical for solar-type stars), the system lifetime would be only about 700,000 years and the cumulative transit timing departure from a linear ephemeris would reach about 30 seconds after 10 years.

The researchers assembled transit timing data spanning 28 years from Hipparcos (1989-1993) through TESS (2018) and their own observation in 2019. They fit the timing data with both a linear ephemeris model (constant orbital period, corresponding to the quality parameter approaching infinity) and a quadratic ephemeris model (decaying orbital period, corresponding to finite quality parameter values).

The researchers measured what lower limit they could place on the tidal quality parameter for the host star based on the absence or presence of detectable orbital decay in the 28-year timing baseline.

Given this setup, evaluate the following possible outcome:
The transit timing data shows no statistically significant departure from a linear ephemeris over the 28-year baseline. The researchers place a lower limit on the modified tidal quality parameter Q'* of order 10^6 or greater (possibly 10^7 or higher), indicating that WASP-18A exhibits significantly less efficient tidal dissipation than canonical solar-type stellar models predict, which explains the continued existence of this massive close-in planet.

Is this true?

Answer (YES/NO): YES